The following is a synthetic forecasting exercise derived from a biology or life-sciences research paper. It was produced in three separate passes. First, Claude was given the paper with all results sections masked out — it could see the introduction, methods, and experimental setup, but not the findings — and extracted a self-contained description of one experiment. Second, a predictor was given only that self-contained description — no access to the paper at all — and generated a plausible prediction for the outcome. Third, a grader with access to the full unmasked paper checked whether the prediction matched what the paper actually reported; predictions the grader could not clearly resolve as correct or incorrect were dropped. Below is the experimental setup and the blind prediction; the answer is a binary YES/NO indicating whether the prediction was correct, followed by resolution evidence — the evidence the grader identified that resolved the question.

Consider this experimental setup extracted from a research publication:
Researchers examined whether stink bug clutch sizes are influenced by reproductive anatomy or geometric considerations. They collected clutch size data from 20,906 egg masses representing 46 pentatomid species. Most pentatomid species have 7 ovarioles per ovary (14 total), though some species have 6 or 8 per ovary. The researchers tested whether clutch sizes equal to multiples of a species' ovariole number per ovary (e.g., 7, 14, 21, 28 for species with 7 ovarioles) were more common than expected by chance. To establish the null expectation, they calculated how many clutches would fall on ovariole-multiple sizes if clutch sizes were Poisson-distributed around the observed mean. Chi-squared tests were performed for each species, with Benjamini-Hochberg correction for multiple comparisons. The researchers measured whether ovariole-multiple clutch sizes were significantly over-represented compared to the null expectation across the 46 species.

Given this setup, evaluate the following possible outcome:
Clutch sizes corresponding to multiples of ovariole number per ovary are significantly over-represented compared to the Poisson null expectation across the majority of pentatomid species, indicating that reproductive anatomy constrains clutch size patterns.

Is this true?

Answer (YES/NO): YES